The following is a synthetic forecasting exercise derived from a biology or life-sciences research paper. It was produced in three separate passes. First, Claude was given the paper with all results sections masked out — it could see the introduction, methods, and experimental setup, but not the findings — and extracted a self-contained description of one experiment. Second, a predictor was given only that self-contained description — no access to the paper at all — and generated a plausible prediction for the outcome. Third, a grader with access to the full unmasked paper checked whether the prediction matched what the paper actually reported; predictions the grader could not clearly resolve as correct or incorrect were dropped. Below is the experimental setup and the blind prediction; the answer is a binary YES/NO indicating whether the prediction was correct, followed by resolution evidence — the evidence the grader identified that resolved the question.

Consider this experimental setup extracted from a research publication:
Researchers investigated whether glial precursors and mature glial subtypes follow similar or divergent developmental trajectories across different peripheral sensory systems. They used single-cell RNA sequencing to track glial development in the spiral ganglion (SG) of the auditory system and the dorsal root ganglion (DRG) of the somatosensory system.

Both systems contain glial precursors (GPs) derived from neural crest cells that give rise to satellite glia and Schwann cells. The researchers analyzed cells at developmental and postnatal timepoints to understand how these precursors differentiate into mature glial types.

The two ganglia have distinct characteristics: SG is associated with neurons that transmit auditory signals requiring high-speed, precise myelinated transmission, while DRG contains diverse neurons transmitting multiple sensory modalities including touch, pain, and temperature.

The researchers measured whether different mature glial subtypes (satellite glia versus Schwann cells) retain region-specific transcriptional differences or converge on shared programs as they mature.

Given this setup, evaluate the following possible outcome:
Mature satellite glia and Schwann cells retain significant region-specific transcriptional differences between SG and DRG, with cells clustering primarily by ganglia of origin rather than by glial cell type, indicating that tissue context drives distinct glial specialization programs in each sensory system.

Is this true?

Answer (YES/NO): NO